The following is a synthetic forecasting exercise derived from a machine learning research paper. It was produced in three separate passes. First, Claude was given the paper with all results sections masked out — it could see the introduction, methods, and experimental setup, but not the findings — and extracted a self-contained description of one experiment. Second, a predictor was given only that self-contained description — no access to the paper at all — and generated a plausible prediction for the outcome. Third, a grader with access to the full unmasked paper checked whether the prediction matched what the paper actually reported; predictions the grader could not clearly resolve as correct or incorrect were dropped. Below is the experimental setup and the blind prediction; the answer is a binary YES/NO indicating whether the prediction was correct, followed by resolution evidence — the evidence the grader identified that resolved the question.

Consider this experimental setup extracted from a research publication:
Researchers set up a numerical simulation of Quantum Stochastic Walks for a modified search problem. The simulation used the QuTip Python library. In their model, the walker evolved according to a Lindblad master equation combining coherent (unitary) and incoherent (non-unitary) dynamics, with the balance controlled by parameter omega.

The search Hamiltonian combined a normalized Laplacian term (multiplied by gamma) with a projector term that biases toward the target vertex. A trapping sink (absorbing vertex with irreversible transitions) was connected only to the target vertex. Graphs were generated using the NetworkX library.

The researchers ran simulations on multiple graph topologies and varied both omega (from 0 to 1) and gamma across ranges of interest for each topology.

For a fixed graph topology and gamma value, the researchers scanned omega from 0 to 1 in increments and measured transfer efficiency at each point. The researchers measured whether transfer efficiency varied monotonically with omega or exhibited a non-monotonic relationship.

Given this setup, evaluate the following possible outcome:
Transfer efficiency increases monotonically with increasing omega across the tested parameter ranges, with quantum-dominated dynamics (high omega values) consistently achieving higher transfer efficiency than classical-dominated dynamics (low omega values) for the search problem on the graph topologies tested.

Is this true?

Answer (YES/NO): NO